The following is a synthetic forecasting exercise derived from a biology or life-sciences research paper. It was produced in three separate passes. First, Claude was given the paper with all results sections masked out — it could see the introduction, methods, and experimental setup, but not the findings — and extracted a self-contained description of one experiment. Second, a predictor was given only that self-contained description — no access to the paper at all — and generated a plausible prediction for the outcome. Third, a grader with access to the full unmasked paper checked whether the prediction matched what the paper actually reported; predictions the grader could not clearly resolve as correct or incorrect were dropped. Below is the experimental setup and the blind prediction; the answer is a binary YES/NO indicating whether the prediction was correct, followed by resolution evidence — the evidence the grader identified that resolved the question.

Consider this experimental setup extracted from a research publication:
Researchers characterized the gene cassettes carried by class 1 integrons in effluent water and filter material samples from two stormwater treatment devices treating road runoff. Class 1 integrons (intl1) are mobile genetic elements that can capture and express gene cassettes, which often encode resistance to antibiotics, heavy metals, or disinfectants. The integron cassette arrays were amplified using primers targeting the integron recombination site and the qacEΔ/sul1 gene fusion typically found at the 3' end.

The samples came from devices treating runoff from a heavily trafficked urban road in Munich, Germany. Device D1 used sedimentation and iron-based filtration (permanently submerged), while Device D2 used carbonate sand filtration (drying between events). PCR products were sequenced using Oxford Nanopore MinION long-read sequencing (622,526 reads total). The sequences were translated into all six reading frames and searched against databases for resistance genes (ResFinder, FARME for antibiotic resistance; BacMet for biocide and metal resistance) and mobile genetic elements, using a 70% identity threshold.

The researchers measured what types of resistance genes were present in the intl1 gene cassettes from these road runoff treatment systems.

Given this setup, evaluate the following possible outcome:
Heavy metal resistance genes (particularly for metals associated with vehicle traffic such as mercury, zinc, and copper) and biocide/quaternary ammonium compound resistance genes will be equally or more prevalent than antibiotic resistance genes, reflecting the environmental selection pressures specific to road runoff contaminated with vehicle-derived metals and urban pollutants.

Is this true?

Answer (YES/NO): YES